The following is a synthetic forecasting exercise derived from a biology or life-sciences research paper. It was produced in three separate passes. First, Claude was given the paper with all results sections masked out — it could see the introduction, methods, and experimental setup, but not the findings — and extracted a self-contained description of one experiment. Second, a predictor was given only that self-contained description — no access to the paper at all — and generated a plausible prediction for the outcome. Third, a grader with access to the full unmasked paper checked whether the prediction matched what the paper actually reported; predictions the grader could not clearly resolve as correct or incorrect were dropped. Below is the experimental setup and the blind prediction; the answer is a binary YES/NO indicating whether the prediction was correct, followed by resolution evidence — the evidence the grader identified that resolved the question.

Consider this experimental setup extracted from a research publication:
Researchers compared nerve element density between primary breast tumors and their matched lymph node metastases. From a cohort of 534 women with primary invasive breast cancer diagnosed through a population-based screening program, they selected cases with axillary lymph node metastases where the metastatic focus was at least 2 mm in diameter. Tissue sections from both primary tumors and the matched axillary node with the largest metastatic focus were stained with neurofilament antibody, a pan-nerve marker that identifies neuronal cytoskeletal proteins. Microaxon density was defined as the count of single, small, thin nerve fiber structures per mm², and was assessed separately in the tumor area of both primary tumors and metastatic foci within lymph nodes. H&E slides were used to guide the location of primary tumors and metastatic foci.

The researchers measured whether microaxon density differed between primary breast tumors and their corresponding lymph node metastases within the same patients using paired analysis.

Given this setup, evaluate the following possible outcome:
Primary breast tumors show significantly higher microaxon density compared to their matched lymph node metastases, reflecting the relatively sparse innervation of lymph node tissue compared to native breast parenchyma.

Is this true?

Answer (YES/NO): YES